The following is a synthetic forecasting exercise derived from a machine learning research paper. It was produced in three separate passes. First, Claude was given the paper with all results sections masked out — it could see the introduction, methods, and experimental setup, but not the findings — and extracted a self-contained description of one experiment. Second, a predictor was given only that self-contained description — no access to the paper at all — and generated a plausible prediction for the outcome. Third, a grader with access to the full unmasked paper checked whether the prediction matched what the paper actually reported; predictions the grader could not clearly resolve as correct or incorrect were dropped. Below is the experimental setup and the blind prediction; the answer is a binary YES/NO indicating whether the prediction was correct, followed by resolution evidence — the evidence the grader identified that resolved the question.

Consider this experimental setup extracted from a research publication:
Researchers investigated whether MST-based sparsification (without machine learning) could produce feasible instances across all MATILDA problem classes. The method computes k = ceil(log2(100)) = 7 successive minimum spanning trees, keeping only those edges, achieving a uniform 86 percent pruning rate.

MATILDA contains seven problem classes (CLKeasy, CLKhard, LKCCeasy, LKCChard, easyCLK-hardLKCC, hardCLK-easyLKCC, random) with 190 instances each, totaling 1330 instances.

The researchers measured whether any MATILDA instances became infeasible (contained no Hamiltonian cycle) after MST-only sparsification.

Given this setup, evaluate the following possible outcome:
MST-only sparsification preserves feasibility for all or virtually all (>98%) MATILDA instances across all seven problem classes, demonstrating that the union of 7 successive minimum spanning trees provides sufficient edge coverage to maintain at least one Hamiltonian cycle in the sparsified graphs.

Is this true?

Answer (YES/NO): YES